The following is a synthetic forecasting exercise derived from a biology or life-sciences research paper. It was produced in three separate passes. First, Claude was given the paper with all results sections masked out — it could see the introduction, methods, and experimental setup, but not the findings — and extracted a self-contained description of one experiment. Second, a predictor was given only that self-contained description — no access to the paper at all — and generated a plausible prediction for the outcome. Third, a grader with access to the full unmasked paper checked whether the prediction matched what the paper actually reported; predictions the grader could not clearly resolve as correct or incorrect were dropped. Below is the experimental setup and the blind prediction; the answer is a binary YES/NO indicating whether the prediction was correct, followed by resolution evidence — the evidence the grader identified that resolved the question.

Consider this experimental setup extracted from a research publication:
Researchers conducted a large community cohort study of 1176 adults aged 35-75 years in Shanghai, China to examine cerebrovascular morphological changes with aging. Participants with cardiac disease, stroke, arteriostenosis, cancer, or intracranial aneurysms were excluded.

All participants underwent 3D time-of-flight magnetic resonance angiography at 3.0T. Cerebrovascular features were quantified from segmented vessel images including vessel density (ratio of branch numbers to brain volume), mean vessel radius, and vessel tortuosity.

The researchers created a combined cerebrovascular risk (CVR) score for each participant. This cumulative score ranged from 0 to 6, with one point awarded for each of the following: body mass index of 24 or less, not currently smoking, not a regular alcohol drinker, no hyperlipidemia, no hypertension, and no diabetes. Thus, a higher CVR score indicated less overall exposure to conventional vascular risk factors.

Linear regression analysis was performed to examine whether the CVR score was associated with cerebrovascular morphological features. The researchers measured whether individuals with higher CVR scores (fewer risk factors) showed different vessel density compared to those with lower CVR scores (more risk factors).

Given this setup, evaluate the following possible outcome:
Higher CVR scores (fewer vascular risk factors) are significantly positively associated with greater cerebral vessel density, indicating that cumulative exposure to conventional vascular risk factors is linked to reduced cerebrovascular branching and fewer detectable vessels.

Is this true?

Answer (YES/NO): NO